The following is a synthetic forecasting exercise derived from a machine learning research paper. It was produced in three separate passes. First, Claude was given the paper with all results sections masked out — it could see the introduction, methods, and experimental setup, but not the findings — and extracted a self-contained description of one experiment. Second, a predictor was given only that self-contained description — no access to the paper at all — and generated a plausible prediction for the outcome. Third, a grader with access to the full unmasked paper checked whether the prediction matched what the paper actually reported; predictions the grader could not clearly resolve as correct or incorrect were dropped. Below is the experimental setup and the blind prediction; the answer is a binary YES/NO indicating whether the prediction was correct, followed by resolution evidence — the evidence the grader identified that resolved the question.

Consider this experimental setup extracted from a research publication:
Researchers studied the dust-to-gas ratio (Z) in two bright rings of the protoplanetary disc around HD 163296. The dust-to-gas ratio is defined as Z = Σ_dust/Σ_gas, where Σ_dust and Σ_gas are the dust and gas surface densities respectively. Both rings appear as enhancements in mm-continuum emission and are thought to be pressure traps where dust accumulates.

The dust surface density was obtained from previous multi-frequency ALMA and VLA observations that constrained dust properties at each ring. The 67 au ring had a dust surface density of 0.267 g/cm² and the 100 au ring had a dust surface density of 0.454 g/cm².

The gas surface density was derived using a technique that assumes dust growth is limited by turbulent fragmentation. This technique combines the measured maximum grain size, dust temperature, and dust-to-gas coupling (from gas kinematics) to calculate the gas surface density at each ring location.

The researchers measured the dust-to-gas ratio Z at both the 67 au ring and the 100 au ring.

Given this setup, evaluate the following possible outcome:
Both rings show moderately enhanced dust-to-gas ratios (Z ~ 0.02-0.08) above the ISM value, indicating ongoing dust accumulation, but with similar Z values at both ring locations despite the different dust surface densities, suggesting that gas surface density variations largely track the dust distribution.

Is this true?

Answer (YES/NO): NO